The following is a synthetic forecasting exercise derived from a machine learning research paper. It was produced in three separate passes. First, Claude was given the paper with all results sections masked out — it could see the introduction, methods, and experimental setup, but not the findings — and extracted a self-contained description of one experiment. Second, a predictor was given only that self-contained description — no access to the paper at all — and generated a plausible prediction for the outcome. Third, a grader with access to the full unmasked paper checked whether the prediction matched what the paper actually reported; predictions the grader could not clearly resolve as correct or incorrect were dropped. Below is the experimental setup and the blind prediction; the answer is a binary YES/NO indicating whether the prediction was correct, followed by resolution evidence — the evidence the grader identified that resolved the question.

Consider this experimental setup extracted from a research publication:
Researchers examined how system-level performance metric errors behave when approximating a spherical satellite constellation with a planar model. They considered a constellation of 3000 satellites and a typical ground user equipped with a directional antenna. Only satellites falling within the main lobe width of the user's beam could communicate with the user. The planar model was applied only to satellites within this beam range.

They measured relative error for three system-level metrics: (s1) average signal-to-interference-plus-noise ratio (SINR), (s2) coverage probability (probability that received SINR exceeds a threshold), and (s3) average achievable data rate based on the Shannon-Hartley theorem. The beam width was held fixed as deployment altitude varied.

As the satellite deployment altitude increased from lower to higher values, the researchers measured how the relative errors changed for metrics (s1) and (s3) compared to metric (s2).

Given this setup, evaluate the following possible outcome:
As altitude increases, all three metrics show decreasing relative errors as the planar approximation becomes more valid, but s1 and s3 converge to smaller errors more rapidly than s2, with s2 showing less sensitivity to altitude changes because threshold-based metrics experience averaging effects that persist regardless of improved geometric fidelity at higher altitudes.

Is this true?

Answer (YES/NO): NO